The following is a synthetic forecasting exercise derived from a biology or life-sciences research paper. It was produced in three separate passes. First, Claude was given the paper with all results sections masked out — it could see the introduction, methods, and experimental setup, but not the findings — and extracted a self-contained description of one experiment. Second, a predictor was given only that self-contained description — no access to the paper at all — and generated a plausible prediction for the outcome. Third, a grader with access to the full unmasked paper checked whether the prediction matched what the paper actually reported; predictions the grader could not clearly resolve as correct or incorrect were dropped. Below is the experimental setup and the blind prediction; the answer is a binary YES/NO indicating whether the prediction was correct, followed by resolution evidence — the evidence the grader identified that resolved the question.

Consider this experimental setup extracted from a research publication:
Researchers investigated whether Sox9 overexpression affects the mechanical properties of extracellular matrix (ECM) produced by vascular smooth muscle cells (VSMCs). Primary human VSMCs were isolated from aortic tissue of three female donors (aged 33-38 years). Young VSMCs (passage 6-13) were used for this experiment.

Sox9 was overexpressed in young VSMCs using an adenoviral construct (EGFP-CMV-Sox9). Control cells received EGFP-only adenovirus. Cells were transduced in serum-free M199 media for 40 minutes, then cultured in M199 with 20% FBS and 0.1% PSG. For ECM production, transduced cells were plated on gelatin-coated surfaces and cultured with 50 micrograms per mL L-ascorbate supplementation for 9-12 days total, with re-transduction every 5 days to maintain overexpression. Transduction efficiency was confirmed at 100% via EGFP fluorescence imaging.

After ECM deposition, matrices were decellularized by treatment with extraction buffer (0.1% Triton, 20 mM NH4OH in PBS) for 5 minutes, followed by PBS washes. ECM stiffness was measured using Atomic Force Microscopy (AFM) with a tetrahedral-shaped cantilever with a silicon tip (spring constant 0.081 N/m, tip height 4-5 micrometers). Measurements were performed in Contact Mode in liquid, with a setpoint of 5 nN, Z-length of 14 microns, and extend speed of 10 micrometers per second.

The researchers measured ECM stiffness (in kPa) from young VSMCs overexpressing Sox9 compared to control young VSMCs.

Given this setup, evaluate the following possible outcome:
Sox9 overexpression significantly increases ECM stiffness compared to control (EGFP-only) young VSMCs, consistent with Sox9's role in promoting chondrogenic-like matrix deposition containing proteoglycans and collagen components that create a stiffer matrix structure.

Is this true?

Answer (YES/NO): NO